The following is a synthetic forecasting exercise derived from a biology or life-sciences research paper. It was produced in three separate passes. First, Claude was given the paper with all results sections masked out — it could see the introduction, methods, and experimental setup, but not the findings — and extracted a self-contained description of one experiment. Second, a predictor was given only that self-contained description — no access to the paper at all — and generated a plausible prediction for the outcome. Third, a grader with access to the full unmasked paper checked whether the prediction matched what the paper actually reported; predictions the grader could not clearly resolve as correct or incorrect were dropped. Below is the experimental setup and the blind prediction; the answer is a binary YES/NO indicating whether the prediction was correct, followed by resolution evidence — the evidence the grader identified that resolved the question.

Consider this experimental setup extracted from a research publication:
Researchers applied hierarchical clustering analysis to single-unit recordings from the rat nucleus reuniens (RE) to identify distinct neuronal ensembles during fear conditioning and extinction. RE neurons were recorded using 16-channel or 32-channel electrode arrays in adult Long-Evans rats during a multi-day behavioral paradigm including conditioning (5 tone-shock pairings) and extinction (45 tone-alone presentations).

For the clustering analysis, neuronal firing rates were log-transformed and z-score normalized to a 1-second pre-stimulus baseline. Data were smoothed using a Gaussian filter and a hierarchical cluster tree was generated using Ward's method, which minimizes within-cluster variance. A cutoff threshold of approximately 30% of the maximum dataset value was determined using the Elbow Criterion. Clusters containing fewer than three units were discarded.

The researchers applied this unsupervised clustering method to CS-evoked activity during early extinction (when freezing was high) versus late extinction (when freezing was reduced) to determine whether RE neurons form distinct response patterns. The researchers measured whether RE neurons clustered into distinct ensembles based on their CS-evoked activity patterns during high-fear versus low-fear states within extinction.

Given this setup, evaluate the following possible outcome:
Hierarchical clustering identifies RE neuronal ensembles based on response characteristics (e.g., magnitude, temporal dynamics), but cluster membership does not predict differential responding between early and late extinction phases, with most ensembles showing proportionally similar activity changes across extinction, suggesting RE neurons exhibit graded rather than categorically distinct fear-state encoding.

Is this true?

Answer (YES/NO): NO